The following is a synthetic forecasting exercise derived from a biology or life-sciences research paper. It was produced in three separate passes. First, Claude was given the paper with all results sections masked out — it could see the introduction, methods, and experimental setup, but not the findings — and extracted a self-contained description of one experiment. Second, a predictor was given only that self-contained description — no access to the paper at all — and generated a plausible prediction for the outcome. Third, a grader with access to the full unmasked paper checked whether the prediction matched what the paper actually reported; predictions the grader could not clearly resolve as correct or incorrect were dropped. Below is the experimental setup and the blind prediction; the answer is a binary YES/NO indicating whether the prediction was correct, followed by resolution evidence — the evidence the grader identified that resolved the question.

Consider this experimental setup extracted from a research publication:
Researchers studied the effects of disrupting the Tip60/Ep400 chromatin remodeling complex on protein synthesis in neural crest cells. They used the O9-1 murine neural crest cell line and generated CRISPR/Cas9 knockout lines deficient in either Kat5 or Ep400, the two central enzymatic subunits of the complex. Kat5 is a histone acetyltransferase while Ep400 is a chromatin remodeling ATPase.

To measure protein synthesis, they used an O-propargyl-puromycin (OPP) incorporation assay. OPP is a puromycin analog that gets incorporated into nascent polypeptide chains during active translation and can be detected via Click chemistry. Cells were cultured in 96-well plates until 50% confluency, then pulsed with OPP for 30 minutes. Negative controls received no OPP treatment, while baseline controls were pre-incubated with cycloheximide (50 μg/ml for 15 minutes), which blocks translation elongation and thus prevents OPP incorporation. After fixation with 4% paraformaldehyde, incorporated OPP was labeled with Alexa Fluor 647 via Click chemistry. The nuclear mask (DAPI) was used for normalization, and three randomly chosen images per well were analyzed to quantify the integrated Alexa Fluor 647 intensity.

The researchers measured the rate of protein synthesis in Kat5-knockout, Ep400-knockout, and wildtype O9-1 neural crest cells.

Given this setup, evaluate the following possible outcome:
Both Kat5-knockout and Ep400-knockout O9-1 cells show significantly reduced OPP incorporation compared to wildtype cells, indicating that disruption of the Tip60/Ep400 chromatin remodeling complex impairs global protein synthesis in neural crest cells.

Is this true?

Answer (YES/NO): YES